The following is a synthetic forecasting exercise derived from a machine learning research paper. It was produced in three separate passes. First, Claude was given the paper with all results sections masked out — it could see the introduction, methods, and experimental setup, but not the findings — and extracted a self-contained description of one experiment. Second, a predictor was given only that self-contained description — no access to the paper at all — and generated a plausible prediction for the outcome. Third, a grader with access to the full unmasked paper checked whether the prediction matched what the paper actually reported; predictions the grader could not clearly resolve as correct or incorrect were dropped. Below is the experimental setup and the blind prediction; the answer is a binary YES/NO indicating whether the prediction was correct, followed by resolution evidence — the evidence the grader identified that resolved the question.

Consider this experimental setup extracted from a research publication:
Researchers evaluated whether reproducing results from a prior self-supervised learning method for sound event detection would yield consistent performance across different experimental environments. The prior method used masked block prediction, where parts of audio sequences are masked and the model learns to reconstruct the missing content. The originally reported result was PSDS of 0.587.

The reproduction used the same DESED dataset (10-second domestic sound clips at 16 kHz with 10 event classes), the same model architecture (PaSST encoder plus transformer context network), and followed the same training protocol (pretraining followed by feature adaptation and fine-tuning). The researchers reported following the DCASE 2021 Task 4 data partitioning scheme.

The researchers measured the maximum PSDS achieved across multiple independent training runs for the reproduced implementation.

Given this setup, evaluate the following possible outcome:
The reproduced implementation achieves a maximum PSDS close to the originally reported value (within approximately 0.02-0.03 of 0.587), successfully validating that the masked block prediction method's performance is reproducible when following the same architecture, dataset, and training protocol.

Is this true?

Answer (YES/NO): NO